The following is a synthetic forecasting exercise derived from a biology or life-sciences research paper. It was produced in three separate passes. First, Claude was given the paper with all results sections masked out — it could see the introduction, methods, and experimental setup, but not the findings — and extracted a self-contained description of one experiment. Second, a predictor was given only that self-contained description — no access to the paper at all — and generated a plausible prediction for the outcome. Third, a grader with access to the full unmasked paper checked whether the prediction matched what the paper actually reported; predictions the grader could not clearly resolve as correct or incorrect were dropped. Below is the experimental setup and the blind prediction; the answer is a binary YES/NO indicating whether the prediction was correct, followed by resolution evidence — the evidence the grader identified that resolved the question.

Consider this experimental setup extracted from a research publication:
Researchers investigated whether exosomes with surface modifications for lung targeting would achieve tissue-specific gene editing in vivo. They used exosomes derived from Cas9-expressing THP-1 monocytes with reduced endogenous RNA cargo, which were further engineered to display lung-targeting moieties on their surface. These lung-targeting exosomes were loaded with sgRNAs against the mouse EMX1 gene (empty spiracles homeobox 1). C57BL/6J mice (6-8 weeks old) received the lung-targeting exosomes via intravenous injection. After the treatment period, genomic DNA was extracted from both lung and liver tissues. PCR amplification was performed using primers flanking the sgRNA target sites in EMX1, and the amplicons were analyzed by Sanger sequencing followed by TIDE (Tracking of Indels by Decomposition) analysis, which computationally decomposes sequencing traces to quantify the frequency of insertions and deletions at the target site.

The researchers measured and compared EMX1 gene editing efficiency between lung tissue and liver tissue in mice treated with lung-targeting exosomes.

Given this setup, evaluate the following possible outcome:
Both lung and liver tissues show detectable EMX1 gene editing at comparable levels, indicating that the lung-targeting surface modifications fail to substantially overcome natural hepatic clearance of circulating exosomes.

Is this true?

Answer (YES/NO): NO